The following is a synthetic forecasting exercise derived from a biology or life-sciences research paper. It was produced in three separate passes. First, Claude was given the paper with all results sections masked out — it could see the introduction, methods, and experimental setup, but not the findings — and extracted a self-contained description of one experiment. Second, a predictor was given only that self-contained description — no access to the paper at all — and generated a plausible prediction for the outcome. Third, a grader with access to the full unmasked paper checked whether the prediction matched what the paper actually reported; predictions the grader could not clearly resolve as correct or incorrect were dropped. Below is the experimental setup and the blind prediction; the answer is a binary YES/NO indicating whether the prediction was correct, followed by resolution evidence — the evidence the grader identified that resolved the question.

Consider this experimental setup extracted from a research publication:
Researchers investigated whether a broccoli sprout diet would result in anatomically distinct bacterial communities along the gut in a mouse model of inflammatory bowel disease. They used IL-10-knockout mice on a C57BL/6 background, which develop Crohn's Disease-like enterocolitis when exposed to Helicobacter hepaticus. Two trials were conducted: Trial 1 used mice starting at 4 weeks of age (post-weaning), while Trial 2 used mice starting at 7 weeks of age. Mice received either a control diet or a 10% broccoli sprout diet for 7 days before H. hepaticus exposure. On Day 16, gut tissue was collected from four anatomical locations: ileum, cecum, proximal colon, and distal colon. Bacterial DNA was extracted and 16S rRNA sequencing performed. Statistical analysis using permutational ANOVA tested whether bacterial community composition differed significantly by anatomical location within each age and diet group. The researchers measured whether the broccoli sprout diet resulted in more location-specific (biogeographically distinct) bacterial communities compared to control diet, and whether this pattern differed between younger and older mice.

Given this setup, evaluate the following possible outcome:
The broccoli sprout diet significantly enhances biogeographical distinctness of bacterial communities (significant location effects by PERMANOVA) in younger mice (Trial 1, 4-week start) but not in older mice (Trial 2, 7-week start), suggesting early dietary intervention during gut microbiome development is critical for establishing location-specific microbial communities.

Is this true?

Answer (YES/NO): YES